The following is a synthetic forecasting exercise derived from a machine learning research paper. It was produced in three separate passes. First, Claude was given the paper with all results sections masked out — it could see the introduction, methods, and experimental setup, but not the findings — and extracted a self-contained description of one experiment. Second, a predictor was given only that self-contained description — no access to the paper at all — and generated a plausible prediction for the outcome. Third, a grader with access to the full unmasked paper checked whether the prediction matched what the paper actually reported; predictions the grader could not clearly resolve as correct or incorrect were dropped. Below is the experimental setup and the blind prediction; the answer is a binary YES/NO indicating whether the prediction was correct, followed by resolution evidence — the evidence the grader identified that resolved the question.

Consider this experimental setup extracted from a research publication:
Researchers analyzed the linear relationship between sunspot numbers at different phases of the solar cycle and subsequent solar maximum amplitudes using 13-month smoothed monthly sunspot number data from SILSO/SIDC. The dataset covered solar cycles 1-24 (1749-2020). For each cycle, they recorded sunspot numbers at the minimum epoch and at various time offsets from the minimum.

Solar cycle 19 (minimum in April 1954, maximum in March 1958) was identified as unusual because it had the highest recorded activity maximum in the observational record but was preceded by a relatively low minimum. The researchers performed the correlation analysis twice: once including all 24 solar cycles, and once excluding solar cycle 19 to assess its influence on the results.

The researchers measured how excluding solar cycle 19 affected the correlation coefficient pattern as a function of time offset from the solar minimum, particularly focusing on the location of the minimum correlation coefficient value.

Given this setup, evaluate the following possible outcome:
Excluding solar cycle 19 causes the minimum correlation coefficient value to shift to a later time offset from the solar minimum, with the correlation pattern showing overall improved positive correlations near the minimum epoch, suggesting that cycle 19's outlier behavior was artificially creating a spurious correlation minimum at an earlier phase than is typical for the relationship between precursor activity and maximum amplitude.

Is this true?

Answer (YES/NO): YES